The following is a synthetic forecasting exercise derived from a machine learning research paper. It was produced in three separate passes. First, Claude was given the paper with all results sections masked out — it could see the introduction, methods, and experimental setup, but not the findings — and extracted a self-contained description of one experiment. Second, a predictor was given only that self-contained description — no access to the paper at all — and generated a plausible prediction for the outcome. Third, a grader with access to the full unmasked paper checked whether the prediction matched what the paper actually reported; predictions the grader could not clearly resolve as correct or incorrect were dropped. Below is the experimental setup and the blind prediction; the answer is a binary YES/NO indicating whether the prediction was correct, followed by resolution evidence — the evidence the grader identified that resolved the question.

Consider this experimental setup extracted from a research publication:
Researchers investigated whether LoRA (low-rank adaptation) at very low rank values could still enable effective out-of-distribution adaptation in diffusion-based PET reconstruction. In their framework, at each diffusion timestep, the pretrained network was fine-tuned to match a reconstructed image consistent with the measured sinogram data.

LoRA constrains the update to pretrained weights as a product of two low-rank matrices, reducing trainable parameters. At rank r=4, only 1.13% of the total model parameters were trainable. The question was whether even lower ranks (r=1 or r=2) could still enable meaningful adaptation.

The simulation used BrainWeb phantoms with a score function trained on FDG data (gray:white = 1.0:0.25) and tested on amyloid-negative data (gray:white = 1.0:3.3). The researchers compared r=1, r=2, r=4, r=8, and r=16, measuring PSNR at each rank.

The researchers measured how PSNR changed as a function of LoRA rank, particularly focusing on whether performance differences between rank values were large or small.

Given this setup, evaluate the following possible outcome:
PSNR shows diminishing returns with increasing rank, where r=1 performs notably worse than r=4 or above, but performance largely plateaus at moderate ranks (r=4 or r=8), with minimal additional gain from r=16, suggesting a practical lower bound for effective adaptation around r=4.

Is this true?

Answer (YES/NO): NO